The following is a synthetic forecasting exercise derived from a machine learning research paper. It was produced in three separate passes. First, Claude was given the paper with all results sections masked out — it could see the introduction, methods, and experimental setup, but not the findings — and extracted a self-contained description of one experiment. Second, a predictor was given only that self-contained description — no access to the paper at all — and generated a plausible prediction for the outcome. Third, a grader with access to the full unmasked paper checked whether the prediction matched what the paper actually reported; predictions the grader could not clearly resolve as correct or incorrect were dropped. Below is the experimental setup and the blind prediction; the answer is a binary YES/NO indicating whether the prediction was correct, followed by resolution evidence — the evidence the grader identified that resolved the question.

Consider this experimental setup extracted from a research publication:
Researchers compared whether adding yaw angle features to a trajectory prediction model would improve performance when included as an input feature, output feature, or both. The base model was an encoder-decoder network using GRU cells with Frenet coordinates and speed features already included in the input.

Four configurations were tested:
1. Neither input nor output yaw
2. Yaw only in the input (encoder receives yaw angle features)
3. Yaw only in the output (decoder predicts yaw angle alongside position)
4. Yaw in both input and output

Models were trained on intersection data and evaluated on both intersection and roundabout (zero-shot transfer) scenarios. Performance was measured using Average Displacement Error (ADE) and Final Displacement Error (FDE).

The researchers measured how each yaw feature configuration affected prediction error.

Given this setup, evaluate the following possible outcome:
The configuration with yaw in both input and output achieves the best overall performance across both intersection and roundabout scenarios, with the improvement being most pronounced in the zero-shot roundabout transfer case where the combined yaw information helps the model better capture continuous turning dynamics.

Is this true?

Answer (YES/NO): NO